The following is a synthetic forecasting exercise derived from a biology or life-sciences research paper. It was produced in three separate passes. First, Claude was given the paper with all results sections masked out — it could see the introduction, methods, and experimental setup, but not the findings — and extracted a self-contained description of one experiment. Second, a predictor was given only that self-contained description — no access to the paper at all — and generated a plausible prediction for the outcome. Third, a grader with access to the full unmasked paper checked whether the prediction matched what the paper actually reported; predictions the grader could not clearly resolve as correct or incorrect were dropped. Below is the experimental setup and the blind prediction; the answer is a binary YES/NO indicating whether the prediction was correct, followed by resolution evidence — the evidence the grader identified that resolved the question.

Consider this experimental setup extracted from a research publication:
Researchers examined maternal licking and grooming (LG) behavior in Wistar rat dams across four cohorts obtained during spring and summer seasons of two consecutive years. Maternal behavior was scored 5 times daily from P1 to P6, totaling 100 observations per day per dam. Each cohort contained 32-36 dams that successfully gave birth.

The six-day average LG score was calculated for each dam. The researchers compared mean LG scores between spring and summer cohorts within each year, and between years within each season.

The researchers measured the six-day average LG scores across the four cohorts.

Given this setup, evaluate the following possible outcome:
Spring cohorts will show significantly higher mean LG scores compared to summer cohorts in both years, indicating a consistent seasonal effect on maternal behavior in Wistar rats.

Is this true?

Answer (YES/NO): YES